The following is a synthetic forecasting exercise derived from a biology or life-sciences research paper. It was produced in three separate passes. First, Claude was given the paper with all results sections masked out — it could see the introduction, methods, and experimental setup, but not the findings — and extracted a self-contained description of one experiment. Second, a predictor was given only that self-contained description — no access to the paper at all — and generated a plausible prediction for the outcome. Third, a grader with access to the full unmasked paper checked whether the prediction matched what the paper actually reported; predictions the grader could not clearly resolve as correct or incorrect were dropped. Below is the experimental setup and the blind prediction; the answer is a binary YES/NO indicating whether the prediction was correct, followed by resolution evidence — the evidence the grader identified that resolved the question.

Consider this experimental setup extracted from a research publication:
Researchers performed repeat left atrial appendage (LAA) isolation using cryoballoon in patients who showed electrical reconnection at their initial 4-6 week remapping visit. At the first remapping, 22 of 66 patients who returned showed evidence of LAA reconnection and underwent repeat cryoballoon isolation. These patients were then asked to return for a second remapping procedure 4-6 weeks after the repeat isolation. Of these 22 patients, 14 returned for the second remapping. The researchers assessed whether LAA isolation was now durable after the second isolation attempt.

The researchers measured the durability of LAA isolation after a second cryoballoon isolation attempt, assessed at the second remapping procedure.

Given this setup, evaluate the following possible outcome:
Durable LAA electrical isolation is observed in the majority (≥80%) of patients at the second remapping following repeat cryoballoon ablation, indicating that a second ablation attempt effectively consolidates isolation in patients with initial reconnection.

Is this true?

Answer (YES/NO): YES